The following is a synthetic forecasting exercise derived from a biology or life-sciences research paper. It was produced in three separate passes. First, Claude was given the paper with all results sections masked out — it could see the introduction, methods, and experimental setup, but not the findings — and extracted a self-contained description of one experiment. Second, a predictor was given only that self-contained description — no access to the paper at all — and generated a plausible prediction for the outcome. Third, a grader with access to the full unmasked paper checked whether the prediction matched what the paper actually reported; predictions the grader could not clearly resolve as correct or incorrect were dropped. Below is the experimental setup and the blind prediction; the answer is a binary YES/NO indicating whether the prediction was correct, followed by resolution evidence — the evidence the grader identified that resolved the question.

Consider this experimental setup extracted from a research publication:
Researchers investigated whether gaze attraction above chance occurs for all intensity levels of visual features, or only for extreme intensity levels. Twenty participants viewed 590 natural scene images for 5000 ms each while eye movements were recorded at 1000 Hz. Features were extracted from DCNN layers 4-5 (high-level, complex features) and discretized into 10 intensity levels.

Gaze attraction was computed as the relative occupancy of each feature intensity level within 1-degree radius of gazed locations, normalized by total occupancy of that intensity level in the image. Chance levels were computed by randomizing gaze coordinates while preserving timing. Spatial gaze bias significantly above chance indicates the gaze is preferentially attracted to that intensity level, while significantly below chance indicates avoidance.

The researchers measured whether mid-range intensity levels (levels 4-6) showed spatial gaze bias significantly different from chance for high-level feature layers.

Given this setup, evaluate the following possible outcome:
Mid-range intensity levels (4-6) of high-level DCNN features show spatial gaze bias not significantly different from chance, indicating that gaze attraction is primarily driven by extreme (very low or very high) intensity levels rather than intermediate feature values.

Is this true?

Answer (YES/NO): NO